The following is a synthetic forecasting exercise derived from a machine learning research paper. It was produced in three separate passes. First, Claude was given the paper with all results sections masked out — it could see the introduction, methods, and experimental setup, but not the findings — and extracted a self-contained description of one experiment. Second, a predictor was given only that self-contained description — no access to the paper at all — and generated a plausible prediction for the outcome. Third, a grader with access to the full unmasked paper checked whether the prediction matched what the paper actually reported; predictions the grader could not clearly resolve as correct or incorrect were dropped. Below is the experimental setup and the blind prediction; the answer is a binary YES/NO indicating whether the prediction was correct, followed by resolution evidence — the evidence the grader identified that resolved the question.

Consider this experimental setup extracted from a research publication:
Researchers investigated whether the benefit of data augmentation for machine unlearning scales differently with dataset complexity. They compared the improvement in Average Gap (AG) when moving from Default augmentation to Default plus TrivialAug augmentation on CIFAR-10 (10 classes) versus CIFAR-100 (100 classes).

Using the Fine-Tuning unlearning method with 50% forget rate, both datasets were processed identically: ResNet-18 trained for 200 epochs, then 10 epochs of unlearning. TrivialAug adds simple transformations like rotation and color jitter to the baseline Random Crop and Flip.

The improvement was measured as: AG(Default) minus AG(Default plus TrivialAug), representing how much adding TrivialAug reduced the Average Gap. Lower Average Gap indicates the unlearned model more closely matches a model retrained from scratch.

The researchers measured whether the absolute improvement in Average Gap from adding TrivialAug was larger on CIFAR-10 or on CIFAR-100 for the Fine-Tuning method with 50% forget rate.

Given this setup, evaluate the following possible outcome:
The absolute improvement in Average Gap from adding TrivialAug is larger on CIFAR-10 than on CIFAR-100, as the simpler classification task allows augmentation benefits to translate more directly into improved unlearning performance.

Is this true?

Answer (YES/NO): NO